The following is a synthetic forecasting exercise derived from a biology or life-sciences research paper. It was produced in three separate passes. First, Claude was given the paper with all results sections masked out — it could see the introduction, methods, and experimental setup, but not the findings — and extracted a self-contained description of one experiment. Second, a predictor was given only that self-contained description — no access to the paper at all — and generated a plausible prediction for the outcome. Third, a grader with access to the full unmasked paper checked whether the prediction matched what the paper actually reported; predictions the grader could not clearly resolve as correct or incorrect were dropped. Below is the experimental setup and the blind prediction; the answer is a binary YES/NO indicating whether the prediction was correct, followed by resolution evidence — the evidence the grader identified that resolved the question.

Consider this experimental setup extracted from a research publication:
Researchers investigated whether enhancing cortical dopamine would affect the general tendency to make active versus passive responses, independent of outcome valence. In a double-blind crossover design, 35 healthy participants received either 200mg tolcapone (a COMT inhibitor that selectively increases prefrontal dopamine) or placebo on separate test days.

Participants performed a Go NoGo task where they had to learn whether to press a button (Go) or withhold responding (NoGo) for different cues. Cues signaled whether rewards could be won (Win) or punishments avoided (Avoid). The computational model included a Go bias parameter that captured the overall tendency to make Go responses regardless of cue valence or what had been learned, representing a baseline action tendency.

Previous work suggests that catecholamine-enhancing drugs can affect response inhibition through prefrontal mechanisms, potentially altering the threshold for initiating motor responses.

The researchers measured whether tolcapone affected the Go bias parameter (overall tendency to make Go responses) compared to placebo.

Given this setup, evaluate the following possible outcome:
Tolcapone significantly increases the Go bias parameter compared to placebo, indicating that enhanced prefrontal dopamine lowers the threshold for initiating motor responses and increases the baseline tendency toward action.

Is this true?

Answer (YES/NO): NO